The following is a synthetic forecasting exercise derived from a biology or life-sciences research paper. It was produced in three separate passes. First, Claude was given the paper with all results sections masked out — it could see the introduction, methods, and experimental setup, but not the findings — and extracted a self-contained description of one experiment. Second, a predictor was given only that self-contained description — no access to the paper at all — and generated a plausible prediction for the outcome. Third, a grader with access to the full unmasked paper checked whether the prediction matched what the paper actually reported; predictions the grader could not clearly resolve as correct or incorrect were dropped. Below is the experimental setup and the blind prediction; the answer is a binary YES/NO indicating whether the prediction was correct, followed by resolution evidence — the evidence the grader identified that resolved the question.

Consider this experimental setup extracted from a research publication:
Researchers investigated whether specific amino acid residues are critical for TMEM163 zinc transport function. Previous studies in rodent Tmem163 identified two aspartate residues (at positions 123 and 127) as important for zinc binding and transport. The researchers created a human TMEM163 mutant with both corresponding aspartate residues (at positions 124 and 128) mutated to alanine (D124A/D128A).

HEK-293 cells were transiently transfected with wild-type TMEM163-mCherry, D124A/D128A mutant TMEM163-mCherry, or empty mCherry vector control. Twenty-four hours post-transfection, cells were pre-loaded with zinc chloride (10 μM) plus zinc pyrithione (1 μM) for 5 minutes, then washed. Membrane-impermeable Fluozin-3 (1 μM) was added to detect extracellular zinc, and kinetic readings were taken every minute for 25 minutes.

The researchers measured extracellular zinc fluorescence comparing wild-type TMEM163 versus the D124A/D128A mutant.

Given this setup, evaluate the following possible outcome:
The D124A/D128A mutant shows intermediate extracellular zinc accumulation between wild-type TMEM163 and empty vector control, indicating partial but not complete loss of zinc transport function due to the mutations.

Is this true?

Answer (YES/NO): NO